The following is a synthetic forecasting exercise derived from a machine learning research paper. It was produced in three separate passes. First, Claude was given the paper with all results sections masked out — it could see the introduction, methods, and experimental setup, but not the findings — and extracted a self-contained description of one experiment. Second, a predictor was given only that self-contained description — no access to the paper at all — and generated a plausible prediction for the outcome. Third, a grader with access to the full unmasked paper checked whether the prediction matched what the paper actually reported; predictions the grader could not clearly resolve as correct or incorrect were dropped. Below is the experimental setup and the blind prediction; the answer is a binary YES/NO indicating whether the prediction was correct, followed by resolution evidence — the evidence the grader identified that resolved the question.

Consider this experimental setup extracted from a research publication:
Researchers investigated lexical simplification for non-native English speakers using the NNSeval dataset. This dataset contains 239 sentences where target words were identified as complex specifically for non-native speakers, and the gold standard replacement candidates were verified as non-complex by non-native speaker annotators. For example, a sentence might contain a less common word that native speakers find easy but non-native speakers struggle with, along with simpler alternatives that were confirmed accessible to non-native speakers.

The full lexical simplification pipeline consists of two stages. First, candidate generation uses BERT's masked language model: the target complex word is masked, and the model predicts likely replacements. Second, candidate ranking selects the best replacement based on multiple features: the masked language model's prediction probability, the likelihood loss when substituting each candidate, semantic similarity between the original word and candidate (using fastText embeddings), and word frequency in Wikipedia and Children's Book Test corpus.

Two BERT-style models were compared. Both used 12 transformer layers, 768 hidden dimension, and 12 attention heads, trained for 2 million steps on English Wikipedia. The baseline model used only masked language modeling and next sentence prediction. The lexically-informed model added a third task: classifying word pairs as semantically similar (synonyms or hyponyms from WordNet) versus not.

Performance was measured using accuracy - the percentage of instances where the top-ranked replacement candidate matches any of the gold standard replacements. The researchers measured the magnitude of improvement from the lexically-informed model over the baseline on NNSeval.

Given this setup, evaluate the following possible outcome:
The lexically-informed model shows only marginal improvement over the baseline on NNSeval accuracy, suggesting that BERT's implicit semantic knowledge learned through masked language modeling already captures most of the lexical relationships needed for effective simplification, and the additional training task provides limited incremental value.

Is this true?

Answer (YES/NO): NO